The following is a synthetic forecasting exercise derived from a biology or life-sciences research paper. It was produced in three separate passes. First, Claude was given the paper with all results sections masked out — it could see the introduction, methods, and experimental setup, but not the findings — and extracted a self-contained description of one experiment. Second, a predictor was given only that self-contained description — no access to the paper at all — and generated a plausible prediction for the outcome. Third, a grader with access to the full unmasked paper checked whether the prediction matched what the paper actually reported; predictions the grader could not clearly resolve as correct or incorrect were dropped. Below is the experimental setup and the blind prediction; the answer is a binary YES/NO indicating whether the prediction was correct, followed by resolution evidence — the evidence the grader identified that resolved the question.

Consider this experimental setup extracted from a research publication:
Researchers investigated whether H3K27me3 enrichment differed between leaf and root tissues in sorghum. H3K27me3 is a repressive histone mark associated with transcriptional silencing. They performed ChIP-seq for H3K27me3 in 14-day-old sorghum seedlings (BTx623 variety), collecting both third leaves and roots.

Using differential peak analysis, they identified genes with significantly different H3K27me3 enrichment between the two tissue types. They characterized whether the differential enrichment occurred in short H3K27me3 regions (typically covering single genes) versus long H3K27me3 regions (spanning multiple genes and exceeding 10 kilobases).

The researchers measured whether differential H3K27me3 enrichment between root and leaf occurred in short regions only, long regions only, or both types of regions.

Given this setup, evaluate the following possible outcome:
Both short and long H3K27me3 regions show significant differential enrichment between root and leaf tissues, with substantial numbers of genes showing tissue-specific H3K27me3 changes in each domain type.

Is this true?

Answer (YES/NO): YES